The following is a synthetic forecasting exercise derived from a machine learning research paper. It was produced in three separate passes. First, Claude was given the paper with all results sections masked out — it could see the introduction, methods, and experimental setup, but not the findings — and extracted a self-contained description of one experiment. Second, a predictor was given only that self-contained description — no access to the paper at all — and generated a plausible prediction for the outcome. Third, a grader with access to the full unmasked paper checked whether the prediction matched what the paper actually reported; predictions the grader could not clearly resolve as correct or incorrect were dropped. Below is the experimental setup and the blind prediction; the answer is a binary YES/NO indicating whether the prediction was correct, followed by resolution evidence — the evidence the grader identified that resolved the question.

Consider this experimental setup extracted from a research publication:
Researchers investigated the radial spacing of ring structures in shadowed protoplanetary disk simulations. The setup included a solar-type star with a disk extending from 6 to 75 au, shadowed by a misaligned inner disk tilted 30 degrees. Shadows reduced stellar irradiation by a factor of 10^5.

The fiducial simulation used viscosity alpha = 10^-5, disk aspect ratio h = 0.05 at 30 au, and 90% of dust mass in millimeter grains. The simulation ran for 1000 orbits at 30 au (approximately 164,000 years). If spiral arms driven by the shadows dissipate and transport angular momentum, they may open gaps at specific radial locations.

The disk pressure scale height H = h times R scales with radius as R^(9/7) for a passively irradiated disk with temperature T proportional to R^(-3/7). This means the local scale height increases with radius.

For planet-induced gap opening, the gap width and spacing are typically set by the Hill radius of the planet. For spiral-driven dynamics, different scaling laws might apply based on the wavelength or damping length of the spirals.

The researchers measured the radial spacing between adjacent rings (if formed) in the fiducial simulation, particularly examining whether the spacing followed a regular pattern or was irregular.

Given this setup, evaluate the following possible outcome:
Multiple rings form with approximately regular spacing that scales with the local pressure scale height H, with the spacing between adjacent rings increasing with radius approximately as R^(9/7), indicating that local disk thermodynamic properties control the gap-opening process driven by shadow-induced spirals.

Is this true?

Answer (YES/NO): NO